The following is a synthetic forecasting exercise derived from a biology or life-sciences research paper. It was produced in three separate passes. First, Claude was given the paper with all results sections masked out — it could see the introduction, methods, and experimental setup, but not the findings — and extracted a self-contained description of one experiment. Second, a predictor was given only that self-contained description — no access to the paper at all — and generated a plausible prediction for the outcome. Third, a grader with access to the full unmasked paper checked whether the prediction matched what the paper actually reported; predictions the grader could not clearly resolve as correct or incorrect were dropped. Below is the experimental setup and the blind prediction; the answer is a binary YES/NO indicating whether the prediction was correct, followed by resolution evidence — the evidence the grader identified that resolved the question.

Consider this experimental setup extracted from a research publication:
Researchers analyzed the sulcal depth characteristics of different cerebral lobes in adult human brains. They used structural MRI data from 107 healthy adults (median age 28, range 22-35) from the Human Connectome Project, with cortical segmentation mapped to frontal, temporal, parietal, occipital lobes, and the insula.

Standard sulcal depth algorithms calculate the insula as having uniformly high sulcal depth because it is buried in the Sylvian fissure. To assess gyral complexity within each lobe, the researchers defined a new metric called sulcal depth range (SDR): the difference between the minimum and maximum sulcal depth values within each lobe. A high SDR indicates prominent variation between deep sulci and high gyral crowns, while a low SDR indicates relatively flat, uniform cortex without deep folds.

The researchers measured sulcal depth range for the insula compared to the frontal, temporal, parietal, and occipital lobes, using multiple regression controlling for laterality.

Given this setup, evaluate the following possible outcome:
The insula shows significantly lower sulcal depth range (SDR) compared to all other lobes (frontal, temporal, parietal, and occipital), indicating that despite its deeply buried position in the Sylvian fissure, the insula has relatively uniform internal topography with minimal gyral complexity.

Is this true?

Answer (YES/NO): YES